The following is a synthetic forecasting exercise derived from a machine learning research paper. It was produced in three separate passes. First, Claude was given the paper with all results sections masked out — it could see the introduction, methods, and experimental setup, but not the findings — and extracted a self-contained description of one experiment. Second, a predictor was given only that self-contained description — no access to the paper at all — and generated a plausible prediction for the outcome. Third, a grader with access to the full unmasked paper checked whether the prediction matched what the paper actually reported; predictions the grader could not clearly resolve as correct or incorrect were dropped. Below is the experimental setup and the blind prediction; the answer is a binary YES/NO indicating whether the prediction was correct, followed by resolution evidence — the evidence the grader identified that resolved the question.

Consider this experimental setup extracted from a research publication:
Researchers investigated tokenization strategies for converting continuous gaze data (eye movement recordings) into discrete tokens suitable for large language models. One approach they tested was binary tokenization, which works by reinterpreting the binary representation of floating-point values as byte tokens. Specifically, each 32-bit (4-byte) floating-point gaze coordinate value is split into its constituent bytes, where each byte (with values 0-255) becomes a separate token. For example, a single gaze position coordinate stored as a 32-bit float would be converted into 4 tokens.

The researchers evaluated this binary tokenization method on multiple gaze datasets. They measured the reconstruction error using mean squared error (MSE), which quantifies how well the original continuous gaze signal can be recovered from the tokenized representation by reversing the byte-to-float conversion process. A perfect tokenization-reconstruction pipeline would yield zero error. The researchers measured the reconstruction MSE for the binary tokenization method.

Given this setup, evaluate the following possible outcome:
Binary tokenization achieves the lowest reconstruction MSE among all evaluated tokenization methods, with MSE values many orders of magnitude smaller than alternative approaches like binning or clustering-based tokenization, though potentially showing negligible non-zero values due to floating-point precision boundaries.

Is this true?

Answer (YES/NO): NO